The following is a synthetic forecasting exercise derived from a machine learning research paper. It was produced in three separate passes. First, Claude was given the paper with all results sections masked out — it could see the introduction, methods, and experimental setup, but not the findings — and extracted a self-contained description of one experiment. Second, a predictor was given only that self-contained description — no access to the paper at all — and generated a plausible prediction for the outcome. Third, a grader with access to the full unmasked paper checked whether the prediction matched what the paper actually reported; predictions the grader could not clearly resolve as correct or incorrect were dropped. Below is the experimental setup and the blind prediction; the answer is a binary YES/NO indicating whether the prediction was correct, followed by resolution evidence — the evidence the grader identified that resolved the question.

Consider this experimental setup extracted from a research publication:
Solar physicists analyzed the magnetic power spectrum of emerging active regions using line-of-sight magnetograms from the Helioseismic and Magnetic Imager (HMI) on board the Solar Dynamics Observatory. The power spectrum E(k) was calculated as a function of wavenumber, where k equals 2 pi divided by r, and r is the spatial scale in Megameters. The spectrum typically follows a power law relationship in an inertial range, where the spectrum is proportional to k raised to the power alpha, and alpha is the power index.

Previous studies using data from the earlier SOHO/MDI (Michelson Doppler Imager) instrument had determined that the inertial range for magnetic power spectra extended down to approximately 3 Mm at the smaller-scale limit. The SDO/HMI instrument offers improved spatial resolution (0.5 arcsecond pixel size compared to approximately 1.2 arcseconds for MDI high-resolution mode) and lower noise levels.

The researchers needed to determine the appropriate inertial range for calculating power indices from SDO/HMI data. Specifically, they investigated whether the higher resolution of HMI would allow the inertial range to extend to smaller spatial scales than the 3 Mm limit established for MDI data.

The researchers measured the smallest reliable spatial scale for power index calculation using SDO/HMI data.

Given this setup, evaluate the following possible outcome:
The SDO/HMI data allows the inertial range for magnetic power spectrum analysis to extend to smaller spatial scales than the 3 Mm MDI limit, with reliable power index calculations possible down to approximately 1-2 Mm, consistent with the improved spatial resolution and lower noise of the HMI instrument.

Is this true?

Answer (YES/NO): NO